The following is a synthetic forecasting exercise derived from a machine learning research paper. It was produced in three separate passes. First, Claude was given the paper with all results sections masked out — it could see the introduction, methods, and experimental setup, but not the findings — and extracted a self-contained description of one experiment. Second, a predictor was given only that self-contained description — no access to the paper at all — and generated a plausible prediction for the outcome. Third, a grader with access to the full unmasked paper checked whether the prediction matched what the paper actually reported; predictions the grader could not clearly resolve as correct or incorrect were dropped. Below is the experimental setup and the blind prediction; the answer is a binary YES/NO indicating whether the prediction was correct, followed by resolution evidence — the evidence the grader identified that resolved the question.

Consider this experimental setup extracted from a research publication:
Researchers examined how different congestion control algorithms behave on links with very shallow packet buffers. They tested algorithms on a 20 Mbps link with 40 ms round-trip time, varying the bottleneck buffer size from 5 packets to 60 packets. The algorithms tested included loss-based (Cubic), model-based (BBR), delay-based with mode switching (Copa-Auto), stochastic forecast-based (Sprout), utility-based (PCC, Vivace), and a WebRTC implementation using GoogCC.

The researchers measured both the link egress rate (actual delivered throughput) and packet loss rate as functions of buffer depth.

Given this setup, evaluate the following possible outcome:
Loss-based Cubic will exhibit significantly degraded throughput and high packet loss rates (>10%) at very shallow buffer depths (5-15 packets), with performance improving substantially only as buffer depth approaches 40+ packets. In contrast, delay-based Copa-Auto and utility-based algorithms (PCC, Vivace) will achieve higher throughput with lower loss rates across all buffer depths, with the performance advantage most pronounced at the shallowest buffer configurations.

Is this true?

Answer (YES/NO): NO